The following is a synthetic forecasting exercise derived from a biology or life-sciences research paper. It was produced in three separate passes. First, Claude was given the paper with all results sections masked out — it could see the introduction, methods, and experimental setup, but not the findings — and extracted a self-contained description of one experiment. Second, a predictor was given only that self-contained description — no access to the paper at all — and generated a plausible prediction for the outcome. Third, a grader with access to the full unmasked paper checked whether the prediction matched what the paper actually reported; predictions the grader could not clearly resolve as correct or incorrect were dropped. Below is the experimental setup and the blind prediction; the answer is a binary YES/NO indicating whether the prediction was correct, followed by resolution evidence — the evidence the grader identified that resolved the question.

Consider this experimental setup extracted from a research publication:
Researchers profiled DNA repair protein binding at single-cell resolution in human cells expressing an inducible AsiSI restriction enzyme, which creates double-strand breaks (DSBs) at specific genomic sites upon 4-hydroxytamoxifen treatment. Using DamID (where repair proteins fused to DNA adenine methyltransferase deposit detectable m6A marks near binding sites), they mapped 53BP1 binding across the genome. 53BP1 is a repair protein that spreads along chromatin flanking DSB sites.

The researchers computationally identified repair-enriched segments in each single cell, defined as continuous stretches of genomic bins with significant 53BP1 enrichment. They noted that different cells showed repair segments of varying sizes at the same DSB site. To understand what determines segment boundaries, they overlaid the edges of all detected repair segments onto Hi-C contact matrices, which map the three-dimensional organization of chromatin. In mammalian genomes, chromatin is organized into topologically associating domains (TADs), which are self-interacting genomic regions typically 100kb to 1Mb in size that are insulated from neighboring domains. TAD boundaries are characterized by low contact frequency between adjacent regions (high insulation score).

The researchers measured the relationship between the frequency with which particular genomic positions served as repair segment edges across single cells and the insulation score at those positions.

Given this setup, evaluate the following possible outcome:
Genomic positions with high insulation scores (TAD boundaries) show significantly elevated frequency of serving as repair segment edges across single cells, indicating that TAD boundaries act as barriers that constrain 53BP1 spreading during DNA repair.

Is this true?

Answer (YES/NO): NO